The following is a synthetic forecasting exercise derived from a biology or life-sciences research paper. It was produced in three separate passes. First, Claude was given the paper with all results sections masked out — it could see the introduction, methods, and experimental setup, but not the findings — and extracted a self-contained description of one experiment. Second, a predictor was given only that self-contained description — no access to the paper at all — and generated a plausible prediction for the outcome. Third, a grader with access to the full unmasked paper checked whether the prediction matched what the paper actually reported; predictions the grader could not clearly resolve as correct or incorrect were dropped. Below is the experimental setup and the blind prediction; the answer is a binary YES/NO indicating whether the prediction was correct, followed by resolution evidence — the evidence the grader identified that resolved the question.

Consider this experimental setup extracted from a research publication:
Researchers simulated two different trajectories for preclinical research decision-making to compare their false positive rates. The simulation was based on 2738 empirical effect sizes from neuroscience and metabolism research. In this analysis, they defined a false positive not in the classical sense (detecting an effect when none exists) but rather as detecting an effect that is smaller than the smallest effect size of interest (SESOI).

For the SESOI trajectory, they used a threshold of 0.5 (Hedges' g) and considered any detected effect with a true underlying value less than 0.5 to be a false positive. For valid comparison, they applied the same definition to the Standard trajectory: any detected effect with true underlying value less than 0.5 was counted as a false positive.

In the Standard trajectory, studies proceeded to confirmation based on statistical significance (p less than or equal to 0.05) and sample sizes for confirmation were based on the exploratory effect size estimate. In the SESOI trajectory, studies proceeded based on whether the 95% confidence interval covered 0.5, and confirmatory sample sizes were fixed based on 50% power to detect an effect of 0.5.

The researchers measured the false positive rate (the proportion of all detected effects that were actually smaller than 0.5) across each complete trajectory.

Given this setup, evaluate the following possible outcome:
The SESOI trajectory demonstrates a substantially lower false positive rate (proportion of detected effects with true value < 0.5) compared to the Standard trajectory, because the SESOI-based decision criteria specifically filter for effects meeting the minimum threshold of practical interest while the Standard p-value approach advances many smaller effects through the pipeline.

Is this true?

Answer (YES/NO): NO